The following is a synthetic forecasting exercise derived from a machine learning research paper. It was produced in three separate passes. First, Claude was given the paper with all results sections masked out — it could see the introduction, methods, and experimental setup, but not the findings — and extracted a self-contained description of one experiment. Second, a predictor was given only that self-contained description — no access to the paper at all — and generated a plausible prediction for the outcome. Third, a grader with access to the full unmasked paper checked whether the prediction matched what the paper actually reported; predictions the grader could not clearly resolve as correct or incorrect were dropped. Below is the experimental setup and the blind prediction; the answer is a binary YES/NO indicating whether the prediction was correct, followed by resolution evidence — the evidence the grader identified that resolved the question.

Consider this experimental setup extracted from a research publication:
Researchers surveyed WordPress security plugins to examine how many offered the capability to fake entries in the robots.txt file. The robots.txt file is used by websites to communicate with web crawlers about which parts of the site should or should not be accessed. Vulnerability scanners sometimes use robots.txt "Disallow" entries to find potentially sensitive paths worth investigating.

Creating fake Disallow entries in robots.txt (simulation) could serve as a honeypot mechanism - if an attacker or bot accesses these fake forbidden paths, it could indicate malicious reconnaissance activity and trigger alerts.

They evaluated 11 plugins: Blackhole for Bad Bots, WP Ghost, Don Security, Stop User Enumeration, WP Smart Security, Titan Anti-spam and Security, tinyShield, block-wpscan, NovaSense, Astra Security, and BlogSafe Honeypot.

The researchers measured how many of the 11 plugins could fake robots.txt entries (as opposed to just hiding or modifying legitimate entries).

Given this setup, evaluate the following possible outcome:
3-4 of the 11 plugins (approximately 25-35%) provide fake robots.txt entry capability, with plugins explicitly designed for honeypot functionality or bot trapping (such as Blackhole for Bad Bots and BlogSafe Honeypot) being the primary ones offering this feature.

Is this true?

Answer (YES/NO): NO